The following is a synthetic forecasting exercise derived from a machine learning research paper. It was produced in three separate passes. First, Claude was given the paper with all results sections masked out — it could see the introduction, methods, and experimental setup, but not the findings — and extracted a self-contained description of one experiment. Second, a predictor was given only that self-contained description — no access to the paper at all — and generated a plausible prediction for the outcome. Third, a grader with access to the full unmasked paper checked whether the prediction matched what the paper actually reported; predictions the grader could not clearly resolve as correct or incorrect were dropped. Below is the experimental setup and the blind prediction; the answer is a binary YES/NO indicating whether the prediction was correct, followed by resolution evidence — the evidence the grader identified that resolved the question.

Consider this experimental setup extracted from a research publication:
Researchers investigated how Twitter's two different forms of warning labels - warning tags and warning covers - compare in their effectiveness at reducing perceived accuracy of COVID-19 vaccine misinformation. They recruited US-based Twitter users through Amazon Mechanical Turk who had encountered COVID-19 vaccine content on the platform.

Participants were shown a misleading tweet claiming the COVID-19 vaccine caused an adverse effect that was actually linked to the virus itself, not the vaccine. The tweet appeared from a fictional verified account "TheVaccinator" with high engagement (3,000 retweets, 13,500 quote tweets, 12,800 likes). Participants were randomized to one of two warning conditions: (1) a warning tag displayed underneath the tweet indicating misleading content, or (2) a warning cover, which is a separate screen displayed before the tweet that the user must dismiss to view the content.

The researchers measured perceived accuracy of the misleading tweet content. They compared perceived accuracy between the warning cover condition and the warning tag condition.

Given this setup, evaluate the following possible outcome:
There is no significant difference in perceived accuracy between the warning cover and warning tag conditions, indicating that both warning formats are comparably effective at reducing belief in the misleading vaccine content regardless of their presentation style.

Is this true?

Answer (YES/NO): NO